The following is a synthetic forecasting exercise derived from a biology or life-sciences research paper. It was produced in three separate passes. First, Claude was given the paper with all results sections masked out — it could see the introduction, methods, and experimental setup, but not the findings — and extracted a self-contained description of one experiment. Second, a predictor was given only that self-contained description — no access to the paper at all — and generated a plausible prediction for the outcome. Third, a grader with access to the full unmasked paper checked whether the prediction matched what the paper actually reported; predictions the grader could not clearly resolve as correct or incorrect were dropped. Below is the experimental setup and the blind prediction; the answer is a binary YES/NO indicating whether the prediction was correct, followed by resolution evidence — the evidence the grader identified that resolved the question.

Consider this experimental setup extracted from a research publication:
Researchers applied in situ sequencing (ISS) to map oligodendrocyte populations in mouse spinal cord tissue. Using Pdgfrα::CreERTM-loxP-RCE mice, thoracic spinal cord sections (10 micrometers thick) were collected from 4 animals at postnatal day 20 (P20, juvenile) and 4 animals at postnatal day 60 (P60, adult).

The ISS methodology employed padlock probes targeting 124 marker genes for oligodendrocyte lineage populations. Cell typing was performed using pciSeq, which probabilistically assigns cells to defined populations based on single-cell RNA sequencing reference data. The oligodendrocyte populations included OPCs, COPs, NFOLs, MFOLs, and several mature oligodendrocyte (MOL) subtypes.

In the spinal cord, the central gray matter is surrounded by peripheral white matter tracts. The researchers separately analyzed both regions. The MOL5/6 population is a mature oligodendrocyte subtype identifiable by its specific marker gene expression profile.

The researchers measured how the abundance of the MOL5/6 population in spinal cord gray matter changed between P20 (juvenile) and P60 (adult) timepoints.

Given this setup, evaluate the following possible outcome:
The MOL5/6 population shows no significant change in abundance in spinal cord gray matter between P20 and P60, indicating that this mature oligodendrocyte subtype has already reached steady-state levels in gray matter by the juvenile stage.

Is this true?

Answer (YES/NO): NO